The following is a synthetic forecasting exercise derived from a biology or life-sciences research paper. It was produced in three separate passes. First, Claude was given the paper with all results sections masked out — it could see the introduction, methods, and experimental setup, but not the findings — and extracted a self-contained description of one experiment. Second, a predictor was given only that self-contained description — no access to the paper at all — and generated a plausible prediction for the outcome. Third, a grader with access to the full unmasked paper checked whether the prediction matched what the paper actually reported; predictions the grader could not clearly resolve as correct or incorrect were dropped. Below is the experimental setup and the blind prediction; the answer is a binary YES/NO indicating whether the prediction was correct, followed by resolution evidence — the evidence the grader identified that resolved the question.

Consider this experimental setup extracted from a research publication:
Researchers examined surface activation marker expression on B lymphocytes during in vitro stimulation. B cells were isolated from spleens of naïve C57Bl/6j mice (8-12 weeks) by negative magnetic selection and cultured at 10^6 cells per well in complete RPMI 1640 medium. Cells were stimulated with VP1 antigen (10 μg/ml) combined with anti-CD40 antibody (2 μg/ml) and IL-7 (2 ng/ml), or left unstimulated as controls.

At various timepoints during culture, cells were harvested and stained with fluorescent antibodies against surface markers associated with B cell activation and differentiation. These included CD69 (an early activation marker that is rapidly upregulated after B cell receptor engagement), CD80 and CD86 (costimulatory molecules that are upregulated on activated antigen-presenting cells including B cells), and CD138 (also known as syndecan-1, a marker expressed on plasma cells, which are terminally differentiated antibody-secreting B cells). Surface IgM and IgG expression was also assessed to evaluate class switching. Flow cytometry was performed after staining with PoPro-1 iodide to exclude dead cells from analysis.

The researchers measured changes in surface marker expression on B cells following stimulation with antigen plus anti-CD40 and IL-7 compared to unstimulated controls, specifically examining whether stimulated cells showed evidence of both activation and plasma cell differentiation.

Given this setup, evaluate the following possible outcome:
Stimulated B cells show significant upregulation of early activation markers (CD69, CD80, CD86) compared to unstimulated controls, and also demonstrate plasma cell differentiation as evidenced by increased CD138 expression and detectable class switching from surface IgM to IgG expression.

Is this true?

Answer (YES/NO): NO